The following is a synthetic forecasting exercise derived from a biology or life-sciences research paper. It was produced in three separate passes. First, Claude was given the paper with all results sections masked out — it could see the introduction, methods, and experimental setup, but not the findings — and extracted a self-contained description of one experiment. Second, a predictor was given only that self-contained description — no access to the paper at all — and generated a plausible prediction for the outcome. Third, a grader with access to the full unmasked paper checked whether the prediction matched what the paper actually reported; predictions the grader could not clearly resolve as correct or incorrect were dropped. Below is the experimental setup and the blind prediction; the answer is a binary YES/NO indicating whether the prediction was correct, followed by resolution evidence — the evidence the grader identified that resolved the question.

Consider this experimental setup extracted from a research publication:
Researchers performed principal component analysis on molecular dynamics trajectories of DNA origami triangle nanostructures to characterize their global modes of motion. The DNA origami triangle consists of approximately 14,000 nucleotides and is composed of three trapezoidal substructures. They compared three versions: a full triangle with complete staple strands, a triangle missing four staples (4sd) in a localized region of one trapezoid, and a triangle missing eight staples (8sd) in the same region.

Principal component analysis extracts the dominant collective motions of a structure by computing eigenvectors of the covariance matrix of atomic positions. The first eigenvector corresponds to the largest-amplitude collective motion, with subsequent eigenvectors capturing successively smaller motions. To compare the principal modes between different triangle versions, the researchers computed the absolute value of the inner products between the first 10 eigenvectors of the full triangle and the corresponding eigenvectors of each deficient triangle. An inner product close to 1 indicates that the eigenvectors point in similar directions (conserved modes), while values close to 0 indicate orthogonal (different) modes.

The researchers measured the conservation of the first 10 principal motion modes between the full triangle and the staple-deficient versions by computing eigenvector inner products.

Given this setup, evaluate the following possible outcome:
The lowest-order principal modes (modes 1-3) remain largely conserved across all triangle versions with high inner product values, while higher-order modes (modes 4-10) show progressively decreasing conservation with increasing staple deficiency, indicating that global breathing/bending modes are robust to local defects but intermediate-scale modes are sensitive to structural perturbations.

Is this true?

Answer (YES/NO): NO